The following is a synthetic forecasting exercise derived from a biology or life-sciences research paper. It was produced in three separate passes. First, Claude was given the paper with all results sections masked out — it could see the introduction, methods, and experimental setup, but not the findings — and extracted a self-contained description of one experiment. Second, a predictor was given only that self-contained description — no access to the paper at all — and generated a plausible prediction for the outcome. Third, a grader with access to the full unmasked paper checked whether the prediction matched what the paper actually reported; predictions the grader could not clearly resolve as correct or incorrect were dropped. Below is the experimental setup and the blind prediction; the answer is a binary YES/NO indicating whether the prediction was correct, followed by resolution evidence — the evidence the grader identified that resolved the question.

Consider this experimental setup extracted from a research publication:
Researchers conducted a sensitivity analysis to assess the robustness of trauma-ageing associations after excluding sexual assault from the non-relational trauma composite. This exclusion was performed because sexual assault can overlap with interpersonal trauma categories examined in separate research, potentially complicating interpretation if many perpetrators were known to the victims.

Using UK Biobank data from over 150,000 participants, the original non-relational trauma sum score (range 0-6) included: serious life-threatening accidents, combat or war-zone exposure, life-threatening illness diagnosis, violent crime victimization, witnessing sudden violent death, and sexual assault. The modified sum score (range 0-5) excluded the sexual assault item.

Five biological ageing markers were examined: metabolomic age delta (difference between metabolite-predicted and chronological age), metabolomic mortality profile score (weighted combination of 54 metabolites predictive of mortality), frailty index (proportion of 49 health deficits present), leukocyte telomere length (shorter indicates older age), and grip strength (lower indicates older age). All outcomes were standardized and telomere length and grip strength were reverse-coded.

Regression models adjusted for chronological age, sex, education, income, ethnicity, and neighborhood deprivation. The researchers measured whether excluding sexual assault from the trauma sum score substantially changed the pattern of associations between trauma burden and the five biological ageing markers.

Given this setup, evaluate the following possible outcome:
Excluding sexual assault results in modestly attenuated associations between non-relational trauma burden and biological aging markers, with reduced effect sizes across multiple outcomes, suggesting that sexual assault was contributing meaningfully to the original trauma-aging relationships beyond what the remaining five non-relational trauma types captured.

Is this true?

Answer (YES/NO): NO